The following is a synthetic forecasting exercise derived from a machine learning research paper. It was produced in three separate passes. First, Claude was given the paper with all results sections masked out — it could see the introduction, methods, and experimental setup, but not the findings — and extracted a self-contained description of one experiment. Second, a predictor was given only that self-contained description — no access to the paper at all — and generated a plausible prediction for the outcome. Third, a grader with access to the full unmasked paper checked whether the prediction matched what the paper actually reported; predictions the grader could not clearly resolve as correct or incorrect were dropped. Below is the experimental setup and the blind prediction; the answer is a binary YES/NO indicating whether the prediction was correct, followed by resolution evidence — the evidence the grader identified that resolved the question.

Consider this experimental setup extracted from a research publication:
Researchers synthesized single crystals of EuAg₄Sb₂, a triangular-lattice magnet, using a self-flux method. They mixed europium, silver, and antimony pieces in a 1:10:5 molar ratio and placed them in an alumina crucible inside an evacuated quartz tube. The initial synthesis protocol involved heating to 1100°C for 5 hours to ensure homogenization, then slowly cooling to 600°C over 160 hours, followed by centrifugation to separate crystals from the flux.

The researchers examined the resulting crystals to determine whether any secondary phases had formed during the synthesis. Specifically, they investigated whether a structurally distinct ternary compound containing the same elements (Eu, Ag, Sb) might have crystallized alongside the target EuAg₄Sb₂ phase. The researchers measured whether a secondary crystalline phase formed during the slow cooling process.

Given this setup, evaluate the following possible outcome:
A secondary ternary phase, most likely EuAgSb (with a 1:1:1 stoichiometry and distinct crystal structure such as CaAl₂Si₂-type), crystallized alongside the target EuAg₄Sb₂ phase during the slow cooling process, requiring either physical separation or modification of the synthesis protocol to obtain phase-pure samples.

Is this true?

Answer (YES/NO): YES